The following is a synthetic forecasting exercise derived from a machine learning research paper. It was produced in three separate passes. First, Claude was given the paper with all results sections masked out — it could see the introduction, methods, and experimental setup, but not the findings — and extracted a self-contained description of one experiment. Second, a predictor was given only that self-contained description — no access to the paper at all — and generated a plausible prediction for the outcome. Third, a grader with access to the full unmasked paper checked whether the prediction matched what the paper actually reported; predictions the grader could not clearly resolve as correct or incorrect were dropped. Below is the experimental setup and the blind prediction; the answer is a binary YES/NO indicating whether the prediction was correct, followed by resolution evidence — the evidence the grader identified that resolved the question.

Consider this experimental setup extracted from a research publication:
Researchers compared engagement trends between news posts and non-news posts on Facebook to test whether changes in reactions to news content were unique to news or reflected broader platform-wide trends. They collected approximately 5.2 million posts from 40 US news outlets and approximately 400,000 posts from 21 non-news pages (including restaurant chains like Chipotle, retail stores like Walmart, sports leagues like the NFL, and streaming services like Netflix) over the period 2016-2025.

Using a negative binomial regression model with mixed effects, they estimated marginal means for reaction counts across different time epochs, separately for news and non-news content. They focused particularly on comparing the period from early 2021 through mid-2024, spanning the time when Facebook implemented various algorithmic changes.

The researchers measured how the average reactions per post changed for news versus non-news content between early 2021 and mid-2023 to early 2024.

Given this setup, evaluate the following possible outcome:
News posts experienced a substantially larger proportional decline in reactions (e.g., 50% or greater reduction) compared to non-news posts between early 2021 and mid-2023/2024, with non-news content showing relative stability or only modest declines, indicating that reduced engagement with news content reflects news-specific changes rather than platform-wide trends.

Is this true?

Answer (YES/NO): NO